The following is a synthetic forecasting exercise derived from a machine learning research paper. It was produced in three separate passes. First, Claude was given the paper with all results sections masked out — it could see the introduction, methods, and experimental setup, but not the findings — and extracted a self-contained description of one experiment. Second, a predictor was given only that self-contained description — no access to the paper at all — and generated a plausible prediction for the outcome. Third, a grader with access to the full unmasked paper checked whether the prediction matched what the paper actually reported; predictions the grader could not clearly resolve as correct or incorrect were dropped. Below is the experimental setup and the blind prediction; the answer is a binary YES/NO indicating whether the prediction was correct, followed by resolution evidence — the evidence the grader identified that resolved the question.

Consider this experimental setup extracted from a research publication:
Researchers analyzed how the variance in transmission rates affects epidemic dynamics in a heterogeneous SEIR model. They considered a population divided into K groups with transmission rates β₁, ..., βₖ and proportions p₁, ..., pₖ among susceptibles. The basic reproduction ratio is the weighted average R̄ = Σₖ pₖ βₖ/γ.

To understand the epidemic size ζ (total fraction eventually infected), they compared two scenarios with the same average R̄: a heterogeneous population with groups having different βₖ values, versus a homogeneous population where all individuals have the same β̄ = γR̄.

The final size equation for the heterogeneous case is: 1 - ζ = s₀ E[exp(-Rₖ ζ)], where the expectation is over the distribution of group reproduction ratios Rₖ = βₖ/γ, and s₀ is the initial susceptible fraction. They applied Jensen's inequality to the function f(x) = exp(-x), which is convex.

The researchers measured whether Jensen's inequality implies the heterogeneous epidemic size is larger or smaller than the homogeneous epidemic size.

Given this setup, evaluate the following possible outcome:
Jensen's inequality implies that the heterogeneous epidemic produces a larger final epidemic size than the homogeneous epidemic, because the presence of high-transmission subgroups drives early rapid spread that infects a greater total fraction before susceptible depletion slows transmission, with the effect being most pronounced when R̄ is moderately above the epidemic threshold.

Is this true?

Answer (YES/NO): NO